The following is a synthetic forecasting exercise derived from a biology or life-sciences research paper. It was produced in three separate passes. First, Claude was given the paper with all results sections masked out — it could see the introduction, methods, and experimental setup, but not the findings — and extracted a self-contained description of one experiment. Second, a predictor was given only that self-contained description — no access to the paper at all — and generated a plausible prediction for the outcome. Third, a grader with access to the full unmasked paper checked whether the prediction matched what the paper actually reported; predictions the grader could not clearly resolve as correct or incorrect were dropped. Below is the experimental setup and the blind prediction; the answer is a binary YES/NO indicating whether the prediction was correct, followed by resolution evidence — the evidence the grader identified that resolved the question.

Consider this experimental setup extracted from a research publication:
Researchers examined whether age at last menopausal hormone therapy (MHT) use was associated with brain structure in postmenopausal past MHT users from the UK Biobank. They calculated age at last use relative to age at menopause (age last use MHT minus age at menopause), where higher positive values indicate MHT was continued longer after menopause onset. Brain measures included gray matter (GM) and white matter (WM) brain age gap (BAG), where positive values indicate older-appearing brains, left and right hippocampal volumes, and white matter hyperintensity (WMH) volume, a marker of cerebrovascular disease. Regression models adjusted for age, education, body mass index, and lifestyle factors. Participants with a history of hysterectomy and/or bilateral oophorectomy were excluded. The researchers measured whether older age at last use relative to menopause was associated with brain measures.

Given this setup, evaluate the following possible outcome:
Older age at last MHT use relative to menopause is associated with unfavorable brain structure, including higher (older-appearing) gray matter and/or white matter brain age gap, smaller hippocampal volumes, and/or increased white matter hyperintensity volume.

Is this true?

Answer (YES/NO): YES